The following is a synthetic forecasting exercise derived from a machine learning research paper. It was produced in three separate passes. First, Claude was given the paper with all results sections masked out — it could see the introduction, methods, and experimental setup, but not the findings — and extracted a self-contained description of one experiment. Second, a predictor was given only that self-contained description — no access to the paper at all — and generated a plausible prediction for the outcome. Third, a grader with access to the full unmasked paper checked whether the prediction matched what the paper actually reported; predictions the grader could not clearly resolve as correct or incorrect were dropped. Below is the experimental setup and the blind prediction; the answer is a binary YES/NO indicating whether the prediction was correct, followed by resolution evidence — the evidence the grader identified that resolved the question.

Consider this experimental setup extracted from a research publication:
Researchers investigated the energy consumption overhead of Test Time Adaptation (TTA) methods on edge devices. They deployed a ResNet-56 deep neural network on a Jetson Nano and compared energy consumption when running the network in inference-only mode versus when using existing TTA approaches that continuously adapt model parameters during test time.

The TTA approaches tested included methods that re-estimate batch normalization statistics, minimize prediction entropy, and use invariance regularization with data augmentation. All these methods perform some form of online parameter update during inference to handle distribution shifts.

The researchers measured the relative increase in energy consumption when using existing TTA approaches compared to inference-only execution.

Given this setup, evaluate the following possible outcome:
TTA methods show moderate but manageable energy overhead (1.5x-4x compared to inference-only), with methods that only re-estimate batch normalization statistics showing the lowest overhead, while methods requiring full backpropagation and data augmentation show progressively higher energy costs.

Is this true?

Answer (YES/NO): NO